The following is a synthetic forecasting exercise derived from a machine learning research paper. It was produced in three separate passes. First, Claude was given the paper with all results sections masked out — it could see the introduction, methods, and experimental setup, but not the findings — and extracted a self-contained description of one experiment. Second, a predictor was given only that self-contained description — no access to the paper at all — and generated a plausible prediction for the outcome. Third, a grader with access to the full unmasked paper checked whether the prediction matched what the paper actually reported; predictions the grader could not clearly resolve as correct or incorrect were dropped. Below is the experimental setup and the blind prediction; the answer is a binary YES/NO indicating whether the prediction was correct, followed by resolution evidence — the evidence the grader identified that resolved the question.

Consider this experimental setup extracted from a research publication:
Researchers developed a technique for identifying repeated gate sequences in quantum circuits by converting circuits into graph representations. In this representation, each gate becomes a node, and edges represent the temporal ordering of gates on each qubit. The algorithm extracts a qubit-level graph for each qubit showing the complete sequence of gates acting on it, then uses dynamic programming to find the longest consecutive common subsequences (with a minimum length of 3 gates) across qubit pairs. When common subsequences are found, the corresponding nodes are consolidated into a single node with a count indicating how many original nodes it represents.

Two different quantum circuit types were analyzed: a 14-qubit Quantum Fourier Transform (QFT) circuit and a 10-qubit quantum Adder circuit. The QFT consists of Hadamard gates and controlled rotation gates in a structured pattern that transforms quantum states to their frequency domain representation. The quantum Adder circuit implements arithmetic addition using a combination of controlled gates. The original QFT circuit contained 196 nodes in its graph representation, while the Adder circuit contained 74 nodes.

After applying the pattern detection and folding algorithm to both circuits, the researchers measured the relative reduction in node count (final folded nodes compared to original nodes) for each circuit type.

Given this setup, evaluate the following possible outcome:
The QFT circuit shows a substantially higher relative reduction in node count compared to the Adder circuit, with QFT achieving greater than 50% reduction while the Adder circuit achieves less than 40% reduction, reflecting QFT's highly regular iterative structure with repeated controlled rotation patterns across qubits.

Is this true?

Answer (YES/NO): NO